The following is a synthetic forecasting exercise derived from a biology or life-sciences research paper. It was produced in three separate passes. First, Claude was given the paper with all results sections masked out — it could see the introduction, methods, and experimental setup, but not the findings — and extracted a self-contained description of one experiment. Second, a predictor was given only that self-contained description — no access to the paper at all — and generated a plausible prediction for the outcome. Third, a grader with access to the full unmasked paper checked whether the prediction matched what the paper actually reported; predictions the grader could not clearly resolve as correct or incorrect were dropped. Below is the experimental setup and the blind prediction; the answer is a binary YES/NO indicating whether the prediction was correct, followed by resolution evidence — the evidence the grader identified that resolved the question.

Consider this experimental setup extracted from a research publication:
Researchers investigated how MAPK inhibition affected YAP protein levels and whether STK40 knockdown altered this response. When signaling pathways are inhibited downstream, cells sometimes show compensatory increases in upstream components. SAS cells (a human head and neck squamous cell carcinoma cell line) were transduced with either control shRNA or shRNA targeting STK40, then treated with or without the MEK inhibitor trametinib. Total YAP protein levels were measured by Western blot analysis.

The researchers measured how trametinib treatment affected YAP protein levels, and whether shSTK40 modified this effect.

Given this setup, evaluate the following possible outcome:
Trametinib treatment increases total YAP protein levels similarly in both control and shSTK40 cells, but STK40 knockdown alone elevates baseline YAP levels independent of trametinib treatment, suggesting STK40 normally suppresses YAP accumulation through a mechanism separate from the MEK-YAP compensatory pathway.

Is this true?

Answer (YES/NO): NO